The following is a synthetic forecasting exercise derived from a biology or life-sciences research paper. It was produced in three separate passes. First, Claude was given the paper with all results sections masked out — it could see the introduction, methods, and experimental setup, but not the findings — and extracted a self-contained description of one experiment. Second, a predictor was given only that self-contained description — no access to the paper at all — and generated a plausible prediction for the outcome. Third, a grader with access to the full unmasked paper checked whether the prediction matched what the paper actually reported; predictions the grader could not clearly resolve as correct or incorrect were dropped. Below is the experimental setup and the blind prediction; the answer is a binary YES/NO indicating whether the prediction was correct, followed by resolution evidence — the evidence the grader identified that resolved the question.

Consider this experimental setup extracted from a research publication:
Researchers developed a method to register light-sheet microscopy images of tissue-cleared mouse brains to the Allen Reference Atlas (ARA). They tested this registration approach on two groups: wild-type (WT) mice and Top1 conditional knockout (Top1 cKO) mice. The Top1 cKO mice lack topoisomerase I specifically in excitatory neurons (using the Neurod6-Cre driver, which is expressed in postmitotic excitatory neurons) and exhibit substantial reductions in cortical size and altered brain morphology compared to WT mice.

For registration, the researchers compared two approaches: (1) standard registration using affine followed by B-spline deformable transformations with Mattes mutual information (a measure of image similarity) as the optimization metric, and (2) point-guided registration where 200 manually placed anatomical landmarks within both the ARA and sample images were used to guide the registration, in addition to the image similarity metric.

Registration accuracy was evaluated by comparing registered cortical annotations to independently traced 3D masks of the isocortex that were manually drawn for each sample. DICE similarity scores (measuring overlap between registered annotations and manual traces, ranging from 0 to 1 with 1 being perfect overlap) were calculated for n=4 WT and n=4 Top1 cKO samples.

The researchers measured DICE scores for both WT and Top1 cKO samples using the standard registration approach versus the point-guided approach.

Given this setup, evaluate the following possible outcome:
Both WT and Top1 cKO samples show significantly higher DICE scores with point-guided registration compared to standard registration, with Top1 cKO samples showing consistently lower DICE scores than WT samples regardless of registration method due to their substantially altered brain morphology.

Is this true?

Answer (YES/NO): NO